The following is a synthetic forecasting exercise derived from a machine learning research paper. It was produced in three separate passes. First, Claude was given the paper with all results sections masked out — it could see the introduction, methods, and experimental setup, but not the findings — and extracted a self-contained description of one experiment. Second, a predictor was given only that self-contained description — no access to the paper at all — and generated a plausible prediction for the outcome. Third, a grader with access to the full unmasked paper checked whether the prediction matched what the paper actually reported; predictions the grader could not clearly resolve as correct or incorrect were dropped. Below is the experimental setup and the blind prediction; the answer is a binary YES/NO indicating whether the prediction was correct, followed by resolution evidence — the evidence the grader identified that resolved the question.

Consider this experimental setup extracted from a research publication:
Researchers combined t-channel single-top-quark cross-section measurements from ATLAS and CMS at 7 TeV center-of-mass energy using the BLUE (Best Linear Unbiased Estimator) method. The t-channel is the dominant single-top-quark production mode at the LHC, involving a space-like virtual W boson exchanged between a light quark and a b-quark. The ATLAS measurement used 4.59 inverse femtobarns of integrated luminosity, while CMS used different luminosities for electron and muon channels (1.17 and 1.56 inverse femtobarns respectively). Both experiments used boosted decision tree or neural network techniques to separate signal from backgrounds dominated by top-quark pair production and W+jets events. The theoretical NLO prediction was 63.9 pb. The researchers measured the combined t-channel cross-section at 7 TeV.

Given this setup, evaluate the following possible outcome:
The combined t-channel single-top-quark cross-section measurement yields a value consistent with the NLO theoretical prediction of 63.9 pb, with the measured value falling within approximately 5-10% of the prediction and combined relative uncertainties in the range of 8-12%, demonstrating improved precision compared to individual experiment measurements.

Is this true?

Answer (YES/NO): YES